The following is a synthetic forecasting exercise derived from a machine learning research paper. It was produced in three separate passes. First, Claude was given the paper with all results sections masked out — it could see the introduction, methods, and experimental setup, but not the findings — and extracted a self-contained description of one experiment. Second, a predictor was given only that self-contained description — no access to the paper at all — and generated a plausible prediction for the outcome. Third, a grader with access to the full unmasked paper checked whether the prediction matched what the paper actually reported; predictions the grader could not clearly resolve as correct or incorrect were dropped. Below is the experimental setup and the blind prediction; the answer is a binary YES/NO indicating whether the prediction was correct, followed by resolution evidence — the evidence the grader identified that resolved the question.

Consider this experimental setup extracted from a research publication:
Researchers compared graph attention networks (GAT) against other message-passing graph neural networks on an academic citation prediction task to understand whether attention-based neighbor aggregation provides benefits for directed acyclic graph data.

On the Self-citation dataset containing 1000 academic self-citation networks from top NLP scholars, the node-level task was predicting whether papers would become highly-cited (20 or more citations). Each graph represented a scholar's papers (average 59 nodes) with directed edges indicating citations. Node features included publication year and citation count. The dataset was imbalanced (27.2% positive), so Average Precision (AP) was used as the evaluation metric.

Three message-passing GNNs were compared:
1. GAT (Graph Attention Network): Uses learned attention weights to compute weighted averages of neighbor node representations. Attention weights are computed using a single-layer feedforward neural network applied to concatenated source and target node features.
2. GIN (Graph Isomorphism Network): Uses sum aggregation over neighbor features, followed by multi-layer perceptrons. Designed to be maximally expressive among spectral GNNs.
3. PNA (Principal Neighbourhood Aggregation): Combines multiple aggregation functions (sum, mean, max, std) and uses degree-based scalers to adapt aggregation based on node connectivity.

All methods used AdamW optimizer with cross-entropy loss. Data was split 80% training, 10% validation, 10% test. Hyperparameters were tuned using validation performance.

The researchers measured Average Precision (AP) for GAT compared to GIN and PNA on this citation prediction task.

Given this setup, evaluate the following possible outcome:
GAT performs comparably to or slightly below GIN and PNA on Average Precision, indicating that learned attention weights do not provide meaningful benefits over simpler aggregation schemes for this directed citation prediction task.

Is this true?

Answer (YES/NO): NO